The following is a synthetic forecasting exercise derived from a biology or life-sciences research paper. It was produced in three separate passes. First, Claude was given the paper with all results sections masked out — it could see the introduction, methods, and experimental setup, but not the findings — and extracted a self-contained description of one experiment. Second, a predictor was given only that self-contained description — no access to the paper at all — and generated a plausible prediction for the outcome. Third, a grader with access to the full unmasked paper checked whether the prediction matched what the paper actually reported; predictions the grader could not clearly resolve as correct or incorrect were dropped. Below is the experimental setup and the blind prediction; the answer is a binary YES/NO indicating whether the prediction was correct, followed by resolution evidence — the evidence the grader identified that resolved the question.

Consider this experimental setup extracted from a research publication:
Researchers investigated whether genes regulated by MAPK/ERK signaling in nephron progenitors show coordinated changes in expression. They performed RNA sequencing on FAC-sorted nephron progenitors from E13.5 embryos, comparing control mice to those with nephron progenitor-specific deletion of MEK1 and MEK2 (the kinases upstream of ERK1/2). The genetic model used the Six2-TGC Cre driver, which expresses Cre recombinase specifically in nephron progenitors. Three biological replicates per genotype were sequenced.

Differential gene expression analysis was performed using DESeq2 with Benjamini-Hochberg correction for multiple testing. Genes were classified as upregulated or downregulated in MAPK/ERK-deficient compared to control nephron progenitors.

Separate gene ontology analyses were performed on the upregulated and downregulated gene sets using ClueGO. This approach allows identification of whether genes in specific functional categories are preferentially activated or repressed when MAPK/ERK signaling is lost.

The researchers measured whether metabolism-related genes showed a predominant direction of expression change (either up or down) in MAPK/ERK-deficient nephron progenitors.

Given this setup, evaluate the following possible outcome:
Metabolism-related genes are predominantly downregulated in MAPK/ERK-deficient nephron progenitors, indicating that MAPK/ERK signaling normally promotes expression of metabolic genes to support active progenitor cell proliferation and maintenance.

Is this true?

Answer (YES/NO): YES